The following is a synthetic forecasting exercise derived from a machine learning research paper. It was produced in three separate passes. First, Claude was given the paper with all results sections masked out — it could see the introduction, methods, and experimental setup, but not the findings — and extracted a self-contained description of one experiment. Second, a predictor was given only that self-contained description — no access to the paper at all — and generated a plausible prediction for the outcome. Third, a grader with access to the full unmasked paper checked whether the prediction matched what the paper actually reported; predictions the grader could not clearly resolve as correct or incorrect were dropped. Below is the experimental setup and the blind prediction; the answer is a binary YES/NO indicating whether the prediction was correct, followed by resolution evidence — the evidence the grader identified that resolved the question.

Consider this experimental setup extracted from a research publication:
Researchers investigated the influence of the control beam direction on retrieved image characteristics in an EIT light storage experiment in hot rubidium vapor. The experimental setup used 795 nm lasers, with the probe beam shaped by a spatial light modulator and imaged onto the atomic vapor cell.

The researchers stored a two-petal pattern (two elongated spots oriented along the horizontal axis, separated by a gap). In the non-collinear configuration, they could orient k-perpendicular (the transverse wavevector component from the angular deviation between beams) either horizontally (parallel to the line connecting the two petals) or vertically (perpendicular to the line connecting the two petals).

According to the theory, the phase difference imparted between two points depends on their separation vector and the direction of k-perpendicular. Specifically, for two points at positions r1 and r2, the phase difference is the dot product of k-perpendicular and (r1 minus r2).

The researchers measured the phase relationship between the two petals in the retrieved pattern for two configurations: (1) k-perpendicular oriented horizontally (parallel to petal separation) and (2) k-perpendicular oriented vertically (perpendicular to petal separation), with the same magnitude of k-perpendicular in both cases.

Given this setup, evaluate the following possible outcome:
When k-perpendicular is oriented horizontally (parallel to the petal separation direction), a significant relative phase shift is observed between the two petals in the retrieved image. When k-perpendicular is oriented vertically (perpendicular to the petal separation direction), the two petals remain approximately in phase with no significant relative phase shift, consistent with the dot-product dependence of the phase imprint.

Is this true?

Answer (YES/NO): YES